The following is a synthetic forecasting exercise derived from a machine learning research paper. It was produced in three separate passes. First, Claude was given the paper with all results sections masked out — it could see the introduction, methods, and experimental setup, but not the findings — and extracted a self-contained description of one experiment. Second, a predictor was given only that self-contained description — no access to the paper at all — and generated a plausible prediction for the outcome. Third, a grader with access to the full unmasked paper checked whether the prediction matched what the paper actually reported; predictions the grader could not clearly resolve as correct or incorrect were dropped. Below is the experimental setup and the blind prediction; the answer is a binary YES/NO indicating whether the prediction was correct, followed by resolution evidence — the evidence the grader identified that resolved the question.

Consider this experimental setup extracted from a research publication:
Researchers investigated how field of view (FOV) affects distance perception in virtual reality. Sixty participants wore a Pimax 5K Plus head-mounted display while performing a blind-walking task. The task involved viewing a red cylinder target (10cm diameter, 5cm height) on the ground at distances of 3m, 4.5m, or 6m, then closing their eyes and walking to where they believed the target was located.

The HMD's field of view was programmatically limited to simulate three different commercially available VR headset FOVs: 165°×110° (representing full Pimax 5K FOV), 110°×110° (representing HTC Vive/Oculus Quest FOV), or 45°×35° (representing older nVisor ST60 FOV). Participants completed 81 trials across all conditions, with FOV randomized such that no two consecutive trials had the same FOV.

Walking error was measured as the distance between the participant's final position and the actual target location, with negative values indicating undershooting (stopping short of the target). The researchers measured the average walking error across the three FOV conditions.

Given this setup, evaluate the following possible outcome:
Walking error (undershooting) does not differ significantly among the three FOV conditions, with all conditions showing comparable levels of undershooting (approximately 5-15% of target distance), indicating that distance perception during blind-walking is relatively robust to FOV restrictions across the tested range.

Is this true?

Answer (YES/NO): NO